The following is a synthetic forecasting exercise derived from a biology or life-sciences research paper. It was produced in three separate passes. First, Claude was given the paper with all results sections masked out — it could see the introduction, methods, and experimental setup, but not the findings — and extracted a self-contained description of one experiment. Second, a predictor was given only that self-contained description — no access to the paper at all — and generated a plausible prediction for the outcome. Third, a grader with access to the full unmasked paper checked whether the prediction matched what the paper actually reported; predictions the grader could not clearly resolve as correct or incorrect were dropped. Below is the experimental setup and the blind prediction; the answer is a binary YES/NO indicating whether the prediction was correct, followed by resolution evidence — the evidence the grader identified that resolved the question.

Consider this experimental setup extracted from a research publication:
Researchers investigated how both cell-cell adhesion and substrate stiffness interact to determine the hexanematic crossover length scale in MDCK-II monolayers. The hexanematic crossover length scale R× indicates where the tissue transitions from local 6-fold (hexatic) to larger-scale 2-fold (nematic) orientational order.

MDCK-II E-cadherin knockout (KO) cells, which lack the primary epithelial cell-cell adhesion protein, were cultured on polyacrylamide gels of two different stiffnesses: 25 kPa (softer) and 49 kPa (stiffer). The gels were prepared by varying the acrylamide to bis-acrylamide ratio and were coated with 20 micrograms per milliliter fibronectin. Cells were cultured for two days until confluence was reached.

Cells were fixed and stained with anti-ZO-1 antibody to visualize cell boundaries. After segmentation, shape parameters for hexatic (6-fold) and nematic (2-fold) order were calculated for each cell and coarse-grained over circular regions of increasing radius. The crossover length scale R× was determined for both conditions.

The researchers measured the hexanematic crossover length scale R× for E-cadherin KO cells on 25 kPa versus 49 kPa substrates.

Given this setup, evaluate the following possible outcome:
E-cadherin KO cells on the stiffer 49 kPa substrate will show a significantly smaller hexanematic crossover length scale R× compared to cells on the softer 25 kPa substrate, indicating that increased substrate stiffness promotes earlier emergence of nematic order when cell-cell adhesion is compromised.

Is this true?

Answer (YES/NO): NO